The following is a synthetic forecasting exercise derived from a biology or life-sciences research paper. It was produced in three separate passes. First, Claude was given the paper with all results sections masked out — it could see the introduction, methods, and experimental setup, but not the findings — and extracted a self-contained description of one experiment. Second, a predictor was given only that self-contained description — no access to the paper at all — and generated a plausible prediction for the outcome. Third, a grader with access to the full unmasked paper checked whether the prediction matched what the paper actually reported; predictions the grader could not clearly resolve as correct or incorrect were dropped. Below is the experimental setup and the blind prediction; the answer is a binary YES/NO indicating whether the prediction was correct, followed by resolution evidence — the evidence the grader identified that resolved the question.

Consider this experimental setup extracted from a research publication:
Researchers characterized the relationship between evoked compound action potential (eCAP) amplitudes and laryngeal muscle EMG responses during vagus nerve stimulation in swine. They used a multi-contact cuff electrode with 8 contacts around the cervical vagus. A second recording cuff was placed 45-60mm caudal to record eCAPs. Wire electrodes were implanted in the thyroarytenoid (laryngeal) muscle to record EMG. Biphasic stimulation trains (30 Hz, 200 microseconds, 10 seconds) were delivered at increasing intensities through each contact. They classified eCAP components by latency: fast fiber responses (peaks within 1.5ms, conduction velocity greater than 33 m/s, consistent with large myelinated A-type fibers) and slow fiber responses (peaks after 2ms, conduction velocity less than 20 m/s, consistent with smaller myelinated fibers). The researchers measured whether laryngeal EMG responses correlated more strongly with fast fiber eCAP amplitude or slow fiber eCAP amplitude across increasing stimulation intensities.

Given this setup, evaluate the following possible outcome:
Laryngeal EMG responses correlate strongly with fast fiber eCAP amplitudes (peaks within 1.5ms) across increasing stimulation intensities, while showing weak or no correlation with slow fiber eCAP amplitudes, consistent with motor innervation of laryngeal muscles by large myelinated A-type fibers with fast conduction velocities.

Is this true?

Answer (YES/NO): YES